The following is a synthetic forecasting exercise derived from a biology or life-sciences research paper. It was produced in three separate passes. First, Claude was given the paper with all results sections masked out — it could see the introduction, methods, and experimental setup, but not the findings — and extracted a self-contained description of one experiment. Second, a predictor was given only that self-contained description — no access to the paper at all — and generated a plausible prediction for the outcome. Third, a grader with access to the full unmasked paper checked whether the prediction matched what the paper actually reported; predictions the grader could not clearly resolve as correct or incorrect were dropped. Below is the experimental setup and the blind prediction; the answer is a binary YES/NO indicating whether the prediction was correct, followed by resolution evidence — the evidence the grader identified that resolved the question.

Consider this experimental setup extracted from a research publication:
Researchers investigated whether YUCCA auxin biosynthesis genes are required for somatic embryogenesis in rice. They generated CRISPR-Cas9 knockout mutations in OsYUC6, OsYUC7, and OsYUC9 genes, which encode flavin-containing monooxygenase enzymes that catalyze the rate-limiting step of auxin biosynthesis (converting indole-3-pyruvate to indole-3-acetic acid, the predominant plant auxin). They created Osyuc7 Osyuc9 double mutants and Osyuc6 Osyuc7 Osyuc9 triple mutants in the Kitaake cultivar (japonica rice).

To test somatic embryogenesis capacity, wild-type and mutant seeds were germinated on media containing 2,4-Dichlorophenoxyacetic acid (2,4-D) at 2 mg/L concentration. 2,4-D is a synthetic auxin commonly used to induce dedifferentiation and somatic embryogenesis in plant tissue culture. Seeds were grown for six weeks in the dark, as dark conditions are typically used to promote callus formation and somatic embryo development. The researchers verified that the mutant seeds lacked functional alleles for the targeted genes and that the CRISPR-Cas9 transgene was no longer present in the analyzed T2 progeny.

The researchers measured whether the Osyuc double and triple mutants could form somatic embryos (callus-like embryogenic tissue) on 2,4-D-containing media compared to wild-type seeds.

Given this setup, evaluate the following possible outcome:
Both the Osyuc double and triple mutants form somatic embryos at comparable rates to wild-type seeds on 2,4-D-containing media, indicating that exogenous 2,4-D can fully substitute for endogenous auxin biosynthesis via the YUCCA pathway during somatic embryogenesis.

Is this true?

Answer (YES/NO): NO